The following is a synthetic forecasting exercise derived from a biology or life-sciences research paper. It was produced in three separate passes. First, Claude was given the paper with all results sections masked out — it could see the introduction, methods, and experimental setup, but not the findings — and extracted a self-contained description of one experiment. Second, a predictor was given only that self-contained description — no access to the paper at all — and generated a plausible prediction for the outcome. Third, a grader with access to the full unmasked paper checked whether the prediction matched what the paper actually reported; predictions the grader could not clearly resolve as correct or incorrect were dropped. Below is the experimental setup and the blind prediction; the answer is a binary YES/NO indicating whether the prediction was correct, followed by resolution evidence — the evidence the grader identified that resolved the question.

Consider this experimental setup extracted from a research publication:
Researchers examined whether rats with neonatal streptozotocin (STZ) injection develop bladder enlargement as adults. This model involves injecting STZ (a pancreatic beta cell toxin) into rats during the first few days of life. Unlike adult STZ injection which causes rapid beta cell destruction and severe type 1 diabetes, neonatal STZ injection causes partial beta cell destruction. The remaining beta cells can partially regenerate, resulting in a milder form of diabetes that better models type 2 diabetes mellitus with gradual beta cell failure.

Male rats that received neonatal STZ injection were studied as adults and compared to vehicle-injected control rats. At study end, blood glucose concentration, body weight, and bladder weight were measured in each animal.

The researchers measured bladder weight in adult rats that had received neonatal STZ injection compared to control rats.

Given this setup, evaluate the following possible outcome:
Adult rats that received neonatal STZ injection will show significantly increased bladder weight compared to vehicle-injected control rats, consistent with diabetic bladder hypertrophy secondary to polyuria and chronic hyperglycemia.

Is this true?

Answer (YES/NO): NO